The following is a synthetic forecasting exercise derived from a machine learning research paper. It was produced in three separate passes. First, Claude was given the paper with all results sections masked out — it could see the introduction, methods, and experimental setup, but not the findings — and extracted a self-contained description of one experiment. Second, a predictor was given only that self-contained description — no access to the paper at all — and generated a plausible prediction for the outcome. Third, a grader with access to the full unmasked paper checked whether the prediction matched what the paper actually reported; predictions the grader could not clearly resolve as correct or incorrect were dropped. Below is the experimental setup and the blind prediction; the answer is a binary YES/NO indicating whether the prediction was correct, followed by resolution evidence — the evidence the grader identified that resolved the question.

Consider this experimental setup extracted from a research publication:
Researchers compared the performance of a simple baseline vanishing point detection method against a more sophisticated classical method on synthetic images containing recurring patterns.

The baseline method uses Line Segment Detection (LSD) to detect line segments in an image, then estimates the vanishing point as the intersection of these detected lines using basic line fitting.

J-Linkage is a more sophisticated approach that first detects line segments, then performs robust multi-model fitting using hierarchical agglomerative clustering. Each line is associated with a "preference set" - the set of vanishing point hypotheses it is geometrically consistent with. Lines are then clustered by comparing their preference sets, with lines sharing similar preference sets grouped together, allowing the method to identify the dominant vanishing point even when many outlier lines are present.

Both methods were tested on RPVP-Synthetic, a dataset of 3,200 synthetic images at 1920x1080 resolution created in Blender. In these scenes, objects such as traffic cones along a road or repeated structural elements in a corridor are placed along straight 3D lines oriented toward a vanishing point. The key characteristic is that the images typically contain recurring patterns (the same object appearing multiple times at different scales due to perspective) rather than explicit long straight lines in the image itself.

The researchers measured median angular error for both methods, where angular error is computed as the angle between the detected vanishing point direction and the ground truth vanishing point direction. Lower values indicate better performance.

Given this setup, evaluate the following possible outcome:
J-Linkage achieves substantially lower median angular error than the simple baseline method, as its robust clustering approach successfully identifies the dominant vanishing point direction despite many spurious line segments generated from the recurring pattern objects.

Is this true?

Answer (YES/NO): NO